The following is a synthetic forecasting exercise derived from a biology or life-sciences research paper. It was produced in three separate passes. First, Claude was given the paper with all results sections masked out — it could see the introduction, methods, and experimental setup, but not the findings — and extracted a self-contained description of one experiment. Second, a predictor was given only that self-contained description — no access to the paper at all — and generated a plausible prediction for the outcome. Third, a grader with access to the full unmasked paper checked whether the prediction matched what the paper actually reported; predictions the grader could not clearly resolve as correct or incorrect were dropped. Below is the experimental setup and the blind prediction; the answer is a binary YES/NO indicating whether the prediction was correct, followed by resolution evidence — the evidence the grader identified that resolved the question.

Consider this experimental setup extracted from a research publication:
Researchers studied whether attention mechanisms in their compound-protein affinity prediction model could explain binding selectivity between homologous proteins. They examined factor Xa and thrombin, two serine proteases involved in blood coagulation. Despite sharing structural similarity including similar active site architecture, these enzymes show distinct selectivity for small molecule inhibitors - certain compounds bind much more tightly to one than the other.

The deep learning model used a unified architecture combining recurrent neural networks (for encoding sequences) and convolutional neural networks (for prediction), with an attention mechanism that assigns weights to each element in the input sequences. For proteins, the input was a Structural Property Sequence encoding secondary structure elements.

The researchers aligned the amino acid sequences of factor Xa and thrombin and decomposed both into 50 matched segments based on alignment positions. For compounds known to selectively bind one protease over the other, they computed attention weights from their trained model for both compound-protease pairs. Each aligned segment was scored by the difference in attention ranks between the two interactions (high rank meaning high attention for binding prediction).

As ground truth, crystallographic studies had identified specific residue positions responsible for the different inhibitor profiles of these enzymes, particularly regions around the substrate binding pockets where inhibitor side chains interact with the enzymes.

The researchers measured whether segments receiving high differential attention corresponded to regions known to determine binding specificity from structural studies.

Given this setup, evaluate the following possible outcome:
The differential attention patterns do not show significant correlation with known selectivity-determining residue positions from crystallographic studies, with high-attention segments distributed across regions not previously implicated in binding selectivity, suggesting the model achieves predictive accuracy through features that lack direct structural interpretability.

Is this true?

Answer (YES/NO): NO